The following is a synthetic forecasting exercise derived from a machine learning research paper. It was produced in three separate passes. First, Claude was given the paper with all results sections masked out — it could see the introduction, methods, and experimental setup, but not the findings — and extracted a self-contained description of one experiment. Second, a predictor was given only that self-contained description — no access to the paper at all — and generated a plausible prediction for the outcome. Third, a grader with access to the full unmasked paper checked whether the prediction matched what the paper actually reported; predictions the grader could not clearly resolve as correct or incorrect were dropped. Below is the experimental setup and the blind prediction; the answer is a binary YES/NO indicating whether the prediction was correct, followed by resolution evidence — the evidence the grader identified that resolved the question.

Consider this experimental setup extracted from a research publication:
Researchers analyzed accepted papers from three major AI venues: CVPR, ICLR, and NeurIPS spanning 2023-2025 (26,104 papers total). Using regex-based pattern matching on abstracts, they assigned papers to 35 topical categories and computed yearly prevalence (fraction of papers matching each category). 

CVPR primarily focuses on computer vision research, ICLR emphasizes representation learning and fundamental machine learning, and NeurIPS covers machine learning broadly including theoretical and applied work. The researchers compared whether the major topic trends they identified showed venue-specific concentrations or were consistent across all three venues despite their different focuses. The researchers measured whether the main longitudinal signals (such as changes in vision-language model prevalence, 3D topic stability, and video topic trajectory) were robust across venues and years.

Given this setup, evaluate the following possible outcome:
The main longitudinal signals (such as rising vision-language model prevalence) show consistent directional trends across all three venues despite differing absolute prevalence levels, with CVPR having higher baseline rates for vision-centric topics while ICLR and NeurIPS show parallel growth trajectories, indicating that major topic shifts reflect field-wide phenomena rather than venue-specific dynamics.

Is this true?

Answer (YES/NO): YES